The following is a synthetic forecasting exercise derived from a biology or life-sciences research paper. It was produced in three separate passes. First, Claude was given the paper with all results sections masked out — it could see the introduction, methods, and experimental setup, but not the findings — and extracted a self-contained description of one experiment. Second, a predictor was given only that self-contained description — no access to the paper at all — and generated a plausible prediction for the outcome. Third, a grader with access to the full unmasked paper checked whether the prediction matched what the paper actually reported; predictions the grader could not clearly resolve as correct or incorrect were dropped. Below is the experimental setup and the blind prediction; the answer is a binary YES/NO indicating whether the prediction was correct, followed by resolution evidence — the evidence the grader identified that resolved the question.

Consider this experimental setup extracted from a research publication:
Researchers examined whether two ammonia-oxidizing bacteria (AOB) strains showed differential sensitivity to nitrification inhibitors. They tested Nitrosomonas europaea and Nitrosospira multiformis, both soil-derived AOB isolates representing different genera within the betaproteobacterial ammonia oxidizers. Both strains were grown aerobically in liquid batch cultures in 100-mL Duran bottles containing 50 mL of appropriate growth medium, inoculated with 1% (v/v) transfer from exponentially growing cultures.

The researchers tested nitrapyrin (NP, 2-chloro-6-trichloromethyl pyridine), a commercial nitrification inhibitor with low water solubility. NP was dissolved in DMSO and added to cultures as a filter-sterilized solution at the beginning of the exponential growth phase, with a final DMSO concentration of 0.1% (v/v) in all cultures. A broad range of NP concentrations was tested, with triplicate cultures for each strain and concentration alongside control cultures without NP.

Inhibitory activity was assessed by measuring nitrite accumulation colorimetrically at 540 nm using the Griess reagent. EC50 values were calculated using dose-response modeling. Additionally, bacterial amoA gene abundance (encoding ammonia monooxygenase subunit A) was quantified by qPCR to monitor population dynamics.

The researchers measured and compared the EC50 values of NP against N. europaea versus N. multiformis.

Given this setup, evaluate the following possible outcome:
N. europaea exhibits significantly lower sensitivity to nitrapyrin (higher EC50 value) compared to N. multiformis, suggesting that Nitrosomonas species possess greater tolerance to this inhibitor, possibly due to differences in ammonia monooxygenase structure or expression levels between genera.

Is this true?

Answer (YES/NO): NO